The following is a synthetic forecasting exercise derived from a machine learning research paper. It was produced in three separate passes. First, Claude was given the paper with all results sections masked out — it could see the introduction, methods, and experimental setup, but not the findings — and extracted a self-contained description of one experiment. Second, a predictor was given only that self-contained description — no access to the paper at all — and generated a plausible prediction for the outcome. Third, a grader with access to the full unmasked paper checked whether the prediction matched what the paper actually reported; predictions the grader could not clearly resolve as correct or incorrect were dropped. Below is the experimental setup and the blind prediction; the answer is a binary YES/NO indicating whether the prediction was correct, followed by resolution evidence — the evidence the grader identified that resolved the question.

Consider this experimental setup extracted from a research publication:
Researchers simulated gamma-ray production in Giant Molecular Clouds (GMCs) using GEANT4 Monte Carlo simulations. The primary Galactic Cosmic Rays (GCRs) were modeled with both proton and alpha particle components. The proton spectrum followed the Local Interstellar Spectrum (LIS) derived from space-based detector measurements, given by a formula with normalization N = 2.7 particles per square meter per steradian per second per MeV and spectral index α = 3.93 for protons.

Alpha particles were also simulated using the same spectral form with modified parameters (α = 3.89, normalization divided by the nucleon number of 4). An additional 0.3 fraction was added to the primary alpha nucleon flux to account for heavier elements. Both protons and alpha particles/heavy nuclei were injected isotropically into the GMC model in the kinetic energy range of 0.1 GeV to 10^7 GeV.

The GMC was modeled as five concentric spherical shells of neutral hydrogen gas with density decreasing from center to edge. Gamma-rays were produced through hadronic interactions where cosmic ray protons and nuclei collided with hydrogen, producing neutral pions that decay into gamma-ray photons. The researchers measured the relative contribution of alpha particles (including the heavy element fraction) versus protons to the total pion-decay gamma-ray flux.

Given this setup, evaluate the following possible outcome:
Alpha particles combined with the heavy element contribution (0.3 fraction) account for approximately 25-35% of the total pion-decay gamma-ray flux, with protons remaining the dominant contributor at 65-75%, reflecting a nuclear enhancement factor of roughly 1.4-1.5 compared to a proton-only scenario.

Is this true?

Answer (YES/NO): NO